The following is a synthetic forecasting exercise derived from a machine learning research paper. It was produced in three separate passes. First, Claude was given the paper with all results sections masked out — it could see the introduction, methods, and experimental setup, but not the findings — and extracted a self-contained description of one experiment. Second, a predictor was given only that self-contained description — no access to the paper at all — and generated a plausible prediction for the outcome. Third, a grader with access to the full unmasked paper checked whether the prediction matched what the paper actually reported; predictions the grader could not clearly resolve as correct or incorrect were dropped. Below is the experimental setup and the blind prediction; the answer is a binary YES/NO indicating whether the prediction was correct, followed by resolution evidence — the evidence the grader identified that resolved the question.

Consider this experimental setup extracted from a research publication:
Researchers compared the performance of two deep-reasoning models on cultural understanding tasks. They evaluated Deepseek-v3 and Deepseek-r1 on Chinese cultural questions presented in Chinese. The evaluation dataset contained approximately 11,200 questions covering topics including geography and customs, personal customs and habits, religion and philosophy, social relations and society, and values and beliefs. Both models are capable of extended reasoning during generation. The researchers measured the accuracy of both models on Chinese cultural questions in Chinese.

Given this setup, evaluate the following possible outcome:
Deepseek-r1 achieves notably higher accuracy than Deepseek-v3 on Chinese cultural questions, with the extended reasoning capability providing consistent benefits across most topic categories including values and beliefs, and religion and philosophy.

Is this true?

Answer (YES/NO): NO